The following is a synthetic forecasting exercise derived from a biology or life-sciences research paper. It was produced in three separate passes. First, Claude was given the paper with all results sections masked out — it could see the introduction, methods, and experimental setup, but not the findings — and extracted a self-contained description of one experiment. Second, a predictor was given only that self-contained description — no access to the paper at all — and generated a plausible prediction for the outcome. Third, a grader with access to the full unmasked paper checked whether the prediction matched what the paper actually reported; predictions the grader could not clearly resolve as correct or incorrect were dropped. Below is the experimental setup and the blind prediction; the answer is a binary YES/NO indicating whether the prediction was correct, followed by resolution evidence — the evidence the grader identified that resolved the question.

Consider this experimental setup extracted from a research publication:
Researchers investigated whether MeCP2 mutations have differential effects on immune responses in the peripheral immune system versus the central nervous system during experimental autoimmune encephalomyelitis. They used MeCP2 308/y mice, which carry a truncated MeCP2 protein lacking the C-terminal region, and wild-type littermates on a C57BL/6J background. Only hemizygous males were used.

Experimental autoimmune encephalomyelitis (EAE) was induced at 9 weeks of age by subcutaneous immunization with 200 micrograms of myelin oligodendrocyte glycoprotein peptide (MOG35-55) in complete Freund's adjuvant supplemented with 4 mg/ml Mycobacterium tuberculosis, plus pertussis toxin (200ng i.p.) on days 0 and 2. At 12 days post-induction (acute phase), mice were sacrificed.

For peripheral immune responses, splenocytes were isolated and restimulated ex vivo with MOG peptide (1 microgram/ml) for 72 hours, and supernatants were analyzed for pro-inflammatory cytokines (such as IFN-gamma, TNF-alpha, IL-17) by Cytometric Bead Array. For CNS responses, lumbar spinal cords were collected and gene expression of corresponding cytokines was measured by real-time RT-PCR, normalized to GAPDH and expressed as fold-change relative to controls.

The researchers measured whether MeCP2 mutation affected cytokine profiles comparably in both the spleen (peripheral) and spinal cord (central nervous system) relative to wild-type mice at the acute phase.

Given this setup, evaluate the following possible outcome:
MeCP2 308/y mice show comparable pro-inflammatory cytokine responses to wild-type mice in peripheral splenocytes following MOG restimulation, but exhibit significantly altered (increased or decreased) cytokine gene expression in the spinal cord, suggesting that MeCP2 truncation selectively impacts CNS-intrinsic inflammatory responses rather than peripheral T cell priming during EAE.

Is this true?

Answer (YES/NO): NO